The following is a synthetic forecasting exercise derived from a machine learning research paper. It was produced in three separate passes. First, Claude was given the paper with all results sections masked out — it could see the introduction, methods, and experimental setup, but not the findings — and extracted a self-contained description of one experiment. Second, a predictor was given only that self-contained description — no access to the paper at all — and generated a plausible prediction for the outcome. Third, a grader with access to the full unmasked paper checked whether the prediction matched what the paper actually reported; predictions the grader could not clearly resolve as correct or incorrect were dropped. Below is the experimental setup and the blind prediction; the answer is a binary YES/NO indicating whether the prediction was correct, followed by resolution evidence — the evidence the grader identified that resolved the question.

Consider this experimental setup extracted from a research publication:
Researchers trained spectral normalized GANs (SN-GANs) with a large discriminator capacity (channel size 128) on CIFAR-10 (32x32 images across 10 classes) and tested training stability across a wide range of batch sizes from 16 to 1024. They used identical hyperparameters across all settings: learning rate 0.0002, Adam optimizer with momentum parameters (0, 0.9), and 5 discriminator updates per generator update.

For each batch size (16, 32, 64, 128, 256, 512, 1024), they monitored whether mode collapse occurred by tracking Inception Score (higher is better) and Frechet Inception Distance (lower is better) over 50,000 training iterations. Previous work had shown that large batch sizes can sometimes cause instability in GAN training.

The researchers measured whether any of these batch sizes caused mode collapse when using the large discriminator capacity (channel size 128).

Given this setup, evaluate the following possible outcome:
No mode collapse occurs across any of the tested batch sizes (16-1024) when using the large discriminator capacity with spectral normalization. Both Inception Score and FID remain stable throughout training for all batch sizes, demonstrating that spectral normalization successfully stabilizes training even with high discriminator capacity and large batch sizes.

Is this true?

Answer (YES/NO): YES